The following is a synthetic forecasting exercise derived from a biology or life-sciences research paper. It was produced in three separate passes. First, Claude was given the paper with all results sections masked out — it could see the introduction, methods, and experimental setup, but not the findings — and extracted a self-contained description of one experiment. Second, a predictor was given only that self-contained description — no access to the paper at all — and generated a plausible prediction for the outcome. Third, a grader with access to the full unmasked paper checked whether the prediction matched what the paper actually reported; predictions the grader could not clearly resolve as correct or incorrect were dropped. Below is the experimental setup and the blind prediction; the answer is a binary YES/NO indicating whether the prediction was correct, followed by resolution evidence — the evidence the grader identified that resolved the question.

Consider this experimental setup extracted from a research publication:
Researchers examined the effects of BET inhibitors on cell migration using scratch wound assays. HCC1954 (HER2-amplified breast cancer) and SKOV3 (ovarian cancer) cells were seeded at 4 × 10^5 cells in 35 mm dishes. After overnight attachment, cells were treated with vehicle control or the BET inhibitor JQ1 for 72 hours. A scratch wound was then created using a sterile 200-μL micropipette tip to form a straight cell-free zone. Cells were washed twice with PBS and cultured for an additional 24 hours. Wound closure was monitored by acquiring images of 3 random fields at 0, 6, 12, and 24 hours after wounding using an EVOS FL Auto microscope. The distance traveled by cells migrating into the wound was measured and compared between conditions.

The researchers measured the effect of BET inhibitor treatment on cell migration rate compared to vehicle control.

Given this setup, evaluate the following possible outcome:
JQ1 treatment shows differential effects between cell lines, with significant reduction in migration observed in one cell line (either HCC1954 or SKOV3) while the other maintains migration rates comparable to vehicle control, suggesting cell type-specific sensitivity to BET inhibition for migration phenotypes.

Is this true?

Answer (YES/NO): NO